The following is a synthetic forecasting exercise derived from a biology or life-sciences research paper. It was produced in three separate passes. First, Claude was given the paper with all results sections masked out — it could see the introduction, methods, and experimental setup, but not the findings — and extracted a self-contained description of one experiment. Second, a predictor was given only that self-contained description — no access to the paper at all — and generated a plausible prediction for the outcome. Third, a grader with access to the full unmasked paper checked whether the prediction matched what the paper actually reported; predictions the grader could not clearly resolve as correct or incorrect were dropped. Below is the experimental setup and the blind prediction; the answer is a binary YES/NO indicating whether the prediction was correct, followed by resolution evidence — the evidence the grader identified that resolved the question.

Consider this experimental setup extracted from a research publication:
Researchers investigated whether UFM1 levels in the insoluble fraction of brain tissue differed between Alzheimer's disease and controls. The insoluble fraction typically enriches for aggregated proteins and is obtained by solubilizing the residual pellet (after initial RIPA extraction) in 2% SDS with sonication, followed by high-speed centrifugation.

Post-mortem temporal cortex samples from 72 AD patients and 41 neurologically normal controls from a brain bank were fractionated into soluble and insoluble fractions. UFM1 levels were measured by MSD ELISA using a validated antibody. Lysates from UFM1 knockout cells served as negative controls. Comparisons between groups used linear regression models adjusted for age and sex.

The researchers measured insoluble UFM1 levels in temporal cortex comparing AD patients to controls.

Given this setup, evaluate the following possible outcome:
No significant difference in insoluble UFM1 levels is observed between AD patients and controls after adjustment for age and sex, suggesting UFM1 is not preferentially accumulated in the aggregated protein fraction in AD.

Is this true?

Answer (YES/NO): NO